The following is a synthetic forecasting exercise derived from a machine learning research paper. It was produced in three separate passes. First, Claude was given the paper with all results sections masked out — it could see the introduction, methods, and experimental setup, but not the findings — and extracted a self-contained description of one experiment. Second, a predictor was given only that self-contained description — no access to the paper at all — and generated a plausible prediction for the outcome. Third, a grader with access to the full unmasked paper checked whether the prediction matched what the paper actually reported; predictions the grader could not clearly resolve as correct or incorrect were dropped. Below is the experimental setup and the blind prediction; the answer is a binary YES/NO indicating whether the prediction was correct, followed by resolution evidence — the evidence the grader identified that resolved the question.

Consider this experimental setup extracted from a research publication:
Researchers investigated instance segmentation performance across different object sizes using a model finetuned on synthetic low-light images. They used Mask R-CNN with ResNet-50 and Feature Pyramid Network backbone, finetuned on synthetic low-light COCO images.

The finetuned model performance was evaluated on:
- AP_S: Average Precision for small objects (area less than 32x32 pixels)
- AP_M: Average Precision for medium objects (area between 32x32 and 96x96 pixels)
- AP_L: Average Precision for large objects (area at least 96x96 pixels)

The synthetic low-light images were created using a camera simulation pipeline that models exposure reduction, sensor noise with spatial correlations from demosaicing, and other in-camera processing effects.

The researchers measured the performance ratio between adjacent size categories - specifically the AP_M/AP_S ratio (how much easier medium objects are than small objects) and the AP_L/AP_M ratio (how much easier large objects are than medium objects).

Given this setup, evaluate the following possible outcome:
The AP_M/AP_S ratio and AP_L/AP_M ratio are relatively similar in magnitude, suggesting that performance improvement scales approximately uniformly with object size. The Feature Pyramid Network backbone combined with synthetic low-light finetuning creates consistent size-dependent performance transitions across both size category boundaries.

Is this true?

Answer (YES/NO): NO